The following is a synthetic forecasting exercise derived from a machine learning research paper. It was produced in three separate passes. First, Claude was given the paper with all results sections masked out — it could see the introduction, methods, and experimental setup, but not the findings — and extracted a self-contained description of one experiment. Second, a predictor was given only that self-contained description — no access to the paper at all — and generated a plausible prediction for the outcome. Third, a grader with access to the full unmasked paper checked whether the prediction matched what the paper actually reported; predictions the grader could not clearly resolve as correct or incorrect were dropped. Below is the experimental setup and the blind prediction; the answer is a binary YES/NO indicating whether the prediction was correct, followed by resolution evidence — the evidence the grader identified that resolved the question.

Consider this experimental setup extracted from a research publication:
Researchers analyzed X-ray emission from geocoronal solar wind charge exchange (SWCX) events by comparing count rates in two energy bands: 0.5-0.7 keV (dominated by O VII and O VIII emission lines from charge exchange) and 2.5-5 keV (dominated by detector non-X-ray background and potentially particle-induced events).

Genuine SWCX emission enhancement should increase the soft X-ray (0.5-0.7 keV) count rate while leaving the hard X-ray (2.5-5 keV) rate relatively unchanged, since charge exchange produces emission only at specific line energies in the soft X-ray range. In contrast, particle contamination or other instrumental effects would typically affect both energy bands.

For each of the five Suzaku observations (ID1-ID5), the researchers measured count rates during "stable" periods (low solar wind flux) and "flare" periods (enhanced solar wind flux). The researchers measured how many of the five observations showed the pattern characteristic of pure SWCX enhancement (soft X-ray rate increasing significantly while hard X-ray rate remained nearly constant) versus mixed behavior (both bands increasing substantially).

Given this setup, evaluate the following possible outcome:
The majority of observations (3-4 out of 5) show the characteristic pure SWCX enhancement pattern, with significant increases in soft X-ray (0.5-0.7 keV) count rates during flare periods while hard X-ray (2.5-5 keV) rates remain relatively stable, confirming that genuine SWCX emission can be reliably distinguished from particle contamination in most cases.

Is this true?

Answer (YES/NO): NO